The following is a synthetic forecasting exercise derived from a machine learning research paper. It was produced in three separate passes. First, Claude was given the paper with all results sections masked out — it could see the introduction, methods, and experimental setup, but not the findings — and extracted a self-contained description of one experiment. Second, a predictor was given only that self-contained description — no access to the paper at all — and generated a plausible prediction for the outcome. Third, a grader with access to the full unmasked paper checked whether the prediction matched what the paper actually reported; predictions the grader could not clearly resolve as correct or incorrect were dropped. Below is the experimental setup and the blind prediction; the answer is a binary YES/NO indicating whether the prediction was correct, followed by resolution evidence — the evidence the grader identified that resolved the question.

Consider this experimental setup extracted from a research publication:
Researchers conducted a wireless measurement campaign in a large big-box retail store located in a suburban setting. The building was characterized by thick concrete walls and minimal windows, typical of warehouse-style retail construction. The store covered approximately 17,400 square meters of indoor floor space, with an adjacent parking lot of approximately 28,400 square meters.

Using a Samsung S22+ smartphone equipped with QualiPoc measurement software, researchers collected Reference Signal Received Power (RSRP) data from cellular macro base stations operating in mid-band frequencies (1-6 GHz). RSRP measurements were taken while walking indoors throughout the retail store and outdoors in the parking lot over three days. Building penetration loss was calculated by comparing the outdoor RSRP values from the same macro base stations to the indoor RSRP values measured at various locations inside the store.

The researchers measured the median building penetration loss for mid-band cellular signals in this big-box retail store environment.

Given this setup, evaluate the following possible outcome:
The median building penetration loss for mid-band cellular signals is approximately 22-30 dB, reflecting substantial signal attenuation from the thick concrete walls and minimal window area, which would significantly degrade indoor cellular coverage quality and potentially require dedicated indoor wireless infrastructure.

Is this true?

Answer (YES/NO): YES